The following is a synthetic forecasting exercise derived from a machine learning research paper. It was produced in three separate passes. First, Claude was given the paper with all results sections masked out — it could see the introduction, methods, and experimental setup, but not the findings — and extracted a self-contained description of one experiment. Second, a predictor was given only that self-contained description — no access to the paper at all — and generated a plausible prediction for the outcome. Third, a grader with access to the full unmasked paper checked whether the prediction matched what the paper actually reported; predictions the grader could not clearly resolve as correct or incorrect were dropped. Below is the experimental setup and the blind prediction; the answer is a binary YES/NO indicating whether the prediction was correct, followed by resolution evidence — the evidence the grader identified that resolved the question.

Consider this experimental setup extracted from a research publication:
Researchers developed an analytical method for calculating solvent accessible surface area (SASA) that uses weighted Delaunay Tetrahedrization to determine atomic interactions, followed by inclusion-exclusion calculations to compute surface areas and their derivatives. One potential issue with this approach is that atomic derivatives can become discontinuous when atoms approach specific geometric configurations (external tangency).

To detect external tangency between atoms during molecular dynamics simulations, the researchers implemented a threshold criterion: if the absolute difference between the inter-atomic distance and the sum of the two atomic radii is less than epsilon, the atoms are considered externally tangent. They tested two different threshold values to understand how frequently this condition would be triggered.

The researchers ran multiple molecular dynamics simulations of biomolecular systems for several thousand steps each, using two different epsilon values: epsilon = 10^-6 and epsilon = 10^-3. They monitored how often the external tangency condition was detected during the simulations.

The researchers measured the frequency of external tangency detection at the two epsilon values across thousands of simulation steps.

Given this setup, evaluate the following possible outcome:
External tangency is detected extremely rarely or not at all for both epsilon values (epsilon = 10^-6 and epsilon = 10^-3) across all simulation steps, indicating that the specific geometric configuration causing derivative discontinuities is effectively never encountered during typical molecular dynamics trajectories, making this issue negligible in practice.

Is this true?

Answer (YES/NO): NO